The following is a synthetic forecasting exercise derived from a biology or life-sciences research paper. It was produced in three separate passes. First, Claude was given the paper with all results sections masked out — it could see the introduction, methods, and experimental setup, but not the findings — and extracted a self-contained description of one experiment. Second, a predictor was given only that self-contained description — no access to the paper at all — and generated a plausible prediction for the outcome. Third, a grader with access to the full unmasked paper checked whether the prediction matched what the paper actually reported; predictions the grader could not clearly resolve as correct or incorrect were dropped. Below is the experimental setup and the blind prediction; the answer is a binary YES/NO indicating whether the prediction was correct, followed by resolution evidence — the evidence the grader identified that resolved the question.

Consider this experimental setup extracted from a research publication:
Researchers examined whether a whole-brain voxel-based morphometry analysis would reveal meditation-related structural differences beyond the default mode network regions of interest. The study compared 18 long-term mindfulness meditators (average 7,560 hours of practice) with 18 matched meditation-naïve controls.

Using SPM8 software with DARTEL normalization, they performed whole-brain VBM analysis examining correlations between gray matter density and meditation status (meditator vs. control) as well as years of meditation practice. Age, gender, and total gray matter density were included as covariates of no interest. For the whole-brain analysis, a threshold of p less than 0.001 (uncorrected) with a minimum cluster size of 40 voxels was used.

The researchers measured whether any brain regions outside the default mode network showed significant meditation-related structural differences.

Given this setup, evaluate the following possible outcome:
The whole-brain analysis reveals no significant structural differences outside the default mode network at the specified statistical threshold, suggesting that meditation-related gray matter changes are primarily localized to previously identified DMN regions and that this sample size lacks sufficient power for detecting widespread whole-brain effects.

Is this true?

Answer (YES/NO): YES